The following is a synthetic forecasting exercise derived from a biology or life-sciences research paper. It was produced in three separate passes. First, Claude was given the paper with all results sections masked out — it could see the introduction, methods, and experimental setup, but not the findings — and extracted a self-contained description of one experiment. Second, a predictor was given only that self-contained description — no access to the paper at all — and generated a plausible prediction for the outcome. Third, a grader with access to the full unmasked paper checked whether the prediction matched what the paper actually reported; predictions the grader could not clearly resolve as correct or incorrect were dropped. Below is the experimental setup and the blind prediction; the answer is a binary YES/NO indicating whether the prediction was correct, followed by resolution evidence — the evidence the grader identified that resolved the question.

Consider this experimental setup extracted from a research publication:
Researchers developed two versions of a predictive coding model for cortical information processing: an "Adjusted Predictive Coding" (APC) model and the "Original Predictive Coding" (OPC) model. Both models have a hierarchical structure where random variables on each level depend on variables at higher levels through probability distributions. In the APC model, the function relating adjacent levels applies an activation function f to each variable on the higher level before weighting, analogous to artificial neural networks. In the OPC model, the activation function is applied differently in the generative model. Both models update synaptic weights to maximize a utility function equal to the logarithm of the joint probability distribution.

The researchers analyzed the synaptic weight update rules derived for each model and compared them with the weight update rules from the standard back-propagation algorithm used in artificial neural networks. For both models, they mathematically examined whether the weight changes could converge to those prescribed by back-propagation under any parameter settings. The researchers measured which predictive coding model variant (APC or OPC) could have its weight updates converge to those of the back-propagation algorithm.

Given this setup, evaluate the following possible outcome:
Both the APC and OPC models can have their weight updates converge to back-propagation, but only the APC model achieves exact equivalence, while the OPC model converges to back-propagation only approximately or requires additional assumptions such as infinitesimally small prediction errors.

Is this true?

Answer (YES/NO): NO